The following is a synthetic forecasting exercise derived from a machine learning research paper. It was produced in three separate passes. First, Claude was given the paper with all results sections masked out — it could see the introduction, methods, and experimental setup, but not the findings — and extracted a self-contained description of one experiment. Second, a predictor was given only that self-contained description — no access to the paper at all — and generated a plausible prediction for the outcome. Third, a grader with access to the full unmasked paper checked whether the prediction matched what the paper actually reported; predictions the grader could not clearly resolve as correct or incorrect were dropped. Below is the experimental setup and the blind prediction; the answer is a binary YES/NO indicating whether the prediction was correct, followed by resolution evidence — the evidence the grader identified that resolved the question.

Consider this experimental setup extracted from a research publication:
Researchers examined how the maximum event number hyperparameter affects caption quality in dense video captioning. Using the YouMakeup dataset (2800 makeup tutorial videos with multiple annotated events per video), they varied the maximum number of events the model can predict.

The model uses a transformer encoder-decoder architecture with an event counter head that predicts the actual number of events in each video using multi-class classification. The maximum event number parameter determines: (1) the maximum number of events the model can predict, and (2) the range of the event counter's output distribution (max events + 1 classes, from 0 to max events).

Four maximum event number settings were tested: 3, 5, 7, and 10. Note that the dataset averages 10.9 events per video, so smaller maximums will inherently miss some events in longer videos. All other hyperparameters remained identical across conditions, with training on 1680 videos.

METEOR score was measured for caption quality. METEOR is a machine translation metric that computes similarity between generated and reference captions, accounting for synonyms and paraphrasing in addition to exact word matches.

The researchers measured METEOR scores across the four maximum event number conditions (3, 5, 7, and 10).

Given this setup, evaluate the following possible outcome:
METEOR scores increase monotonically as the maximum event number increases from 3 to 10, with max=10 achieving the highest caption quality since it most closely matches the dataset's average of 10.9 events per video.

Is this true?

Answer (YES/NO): NO